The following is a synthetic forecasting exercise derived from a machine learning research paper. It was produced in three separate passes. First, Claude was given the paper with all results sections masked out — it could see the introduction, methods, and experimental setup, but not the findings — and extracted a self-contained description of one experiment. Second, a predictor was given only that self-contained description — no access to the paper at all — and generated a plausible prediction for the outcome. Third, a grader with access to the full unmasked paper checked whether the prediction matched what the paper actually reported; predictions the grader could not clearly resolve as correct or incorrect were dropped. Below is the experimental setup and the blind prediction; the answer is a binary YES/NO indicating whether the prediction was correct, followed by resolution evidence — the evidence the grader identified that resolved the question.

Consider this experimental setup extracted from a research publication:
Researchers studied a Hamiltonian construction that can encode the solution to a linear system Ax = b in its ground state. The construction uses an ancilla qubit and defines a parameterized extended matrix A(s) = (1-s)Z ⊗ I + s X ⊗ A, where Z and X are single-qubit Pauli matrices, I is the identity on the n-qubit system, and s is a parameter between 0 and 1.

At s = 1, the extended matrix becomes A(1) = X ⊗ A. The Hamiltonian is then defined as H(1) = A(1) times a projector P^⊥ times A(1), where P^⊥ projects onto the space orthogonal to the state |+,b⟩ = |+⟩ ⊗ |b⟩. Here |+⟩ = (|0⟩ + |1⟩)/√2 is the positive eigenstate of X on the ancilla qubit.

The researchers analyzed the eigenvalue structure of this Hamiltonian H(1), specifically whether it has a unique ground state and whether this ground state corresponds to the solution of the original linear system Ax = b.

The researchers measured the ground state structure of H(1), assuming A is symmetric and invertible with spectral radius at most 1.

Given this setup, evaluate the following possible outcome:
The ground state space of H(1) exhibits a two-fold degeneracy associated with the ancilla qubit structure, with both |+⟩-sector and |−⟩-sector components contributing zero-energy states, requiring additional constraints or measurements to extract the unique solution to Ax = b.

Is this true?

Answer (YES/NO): NO